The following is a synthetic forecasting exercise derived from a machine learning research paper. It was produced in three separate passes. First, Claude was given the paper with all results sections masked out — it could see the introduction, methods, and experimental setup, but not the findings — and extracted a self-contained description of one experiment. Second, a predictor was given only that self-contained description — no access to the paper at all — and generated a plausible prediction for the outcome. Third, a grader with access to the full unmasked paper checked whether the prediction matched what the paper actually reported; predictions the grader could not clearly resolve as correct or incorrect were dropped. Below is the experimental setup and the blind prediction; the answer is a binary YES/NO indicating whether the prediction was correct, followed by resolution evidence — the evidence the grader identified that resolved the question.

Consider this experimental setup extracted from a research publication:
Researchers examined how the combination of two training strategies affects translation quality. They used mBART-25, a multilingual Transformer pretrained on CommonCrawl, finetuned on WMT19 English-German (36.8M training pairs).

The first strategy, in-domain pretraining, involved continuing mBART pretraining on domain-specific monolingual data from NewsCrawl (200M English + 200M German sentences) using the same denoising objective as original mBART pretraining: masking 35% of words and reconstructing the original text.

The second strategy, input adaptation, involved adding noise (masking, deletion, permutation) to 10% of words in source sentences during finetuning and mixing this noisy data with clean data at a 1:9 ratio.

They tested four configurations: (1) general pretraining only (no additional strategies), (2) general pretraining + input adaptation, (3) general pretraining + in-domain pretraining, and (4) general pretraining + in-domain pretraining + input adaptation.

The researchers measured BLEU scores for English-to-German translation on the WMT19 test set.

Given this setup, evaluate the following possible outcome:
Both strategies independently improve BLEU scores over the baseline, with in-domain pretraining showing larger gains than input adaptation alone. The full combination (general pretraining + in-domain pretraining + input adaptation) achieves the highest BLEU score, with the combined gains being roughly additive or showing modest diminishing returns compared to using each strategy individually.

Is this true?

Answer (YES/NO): NO